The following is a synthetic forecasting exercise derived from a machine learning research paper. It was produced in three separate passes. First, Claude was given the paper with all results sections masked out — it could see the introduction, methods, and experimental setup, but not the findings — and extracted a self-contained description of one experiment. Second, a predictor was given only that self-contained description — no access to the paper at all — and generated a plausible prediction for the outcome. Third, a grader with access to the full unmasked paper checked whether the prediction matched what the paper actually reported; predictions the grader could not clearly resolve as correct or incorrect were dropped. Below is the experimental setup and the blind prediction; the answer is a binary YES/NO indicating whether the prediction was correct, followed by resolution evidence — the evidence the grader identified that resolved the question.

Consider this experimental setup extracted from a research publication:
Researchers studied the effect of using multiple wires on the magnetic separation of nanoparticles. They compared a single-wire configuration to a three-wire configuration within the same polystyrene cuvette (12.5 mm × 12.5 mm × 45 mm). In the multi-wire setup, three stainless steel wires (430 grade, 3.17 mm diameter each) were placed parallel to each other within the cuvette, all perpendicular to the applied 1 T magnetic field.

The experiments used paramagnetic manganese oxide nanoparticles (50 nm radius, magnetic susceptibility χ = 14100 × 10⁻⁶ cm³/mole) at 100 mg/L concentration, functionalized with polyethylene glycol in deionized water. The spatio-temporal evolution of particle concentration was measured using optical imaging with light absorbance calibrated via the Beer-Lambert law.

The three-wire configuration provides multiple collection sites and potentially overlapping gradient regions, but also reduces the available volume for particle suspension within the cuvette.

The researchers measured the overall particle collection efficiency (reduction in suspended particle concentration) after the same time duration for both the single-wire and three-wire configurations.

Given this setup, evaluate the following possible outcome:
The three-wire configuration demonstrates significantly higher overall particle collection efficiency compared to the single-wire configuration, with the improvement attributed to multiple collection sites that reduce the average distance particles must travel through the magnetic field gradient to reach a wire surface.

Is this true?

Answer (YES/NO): NO